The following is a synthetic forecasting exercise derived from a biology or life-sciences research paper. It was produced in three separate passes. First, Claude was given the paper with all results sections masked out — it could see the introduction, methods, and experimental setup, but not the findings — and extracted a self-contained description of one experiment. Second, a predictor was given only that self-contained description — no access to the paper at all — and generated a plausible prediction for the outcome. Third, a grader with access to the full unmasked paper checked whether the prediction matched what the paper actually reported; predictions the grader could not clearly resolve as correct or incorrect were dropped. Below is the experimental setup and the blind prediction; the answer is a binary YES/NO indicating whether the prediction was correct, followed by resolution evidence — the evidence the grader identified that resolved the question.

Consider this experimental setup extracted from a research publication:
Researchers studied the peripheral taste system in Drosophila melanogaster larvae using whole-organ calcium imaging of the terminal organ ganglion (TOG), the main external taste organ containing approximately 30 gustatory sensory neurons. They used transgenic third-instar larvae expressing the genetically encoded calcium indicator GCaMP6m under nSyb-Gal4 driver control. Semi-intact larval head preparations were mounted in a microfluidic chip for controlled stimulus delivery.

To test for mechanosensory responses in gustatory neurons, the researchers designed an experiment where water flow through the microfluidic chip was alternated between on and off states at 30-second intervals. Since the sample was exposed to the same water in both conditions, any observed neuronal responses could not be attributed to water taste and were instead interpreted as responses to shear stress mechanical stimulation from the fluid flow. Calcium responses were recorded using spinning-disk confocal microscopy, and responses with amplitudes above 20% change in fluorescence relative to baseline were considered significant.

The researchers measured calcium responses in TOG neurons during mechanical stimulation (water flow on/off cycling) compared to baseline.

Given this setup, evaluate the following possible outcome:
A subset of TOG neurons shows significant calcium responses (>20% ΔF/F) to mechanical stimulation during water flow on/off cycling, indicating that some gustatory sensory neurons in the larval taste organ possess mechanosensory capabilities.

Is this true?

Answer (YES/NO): YES